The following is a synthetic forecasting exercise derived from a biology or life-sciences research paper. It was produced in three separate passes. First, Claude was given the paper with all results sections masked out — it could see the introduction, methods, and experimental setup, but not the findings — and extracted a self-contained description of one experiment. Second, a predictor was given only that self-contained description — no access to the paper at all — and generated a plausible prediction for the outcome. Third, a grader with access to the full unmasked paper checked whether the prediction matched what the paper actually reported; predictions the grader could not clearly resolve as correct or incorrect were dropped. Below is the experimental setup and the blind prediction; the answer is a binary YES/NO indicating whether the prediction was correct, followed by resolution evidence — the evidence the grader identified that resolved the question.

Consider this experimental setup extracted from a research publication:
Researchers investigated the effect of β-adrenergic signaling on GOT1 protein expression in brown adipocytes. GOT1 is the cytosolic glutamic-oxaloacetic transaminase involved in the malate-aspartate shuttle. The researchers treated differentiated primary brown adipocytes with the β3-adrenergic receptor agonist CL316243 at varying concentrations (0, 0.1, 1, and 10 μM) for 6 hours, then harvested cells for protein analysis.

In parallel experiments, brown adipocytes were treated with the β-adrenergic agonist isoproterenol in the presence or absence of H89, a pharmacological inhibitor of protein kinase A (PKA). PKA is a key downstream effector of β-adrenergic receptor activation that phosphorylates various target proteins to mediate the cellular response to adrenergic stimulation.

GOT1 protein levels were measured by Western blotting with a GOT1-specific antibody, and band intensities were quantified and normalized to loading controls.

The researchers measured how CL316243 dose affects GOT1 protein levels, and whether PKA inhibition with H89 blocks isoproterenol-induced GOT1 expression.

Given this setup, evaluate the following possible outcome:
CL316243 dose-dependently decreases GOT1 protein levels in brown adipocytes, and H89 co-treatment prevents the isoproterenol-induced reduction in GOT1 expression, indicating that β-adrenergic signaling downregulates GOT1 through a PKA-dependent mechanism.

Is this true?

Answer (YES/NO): NO